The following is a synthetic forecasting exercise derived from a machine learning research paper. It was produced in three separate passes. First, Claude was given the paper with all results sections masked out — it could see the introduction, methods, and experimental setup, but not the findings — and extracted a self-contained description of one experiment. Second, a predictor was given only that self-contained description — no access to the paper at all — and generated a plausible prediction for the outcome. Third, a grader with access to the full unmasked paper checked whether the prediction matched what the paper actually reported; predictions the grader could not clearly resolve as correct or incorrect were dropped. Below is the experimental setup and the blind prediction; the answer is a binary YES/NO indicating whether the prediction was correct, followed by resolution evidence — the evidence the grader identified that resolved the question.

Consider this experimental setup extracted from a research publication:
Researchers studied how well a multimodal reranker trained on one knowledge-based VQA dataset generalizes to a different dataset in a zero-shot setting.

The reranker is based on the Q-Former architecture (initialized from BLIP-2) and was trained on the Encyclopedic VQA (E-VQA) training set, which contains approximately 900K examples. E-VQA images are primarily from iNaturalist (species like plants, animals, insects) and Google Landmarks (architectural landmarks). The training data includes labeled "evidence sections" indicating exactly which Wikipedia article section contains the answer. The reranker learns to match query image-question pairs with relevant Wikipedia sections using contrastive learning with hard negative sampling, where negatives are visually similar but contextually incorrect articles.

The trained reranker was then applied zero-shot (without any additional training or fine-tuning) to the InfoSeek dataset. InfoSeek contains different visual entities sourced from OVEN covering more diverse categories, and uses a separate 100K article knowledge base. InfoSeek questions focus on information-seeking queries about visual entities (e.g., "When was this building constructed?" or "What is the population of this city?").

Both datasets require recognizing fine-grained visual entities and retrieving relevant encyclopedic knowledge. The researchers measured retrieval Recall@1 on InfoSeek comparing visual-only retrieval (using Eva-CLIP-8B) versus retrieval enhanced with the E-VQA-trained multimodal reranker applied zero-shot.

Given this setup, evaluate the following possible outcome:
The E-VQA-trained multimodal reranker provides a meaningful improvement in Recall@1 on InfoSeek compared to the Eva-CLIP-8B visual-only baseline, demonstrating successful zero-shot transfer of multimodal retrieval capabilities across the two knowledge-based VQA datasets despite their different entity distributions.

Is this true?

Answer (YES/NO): YES